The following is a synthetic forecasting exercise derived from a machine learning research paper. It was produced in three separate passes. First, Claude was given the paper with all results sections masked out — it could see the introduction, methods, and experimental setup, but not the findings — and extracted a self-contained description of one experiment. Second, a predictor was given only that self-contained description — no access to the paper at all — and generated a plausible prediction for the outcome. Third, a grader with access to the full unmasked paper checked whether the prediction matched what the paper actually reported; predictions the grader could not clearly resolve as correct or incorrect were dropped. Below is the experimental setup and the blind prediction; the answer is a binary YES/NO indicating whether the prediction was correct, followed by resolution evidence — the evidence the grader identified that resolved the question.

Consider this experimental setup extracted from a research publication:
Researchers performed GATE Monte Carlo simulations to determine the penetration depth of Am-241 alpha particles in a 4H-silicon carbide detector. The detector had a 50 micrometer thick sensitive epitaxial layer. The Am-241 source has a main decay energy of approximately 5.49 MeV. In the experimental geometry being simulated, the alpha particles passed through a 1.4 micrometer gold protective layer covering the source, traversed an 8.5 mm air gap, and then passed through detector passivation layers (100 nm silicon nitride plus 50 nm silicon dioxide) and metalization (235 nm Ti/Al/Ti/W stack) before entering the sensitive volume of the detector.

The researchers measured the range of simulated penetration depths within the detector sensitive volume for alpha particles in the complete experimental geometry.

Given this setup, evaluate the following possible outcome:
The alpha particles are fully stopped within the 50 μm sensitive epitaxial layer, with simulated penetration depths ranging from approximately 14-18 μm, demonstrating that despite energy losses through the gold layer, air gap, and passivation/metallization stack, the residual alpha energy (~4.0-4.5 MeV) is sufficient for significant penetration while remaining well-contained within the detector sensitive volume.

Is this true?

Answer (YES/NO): NO